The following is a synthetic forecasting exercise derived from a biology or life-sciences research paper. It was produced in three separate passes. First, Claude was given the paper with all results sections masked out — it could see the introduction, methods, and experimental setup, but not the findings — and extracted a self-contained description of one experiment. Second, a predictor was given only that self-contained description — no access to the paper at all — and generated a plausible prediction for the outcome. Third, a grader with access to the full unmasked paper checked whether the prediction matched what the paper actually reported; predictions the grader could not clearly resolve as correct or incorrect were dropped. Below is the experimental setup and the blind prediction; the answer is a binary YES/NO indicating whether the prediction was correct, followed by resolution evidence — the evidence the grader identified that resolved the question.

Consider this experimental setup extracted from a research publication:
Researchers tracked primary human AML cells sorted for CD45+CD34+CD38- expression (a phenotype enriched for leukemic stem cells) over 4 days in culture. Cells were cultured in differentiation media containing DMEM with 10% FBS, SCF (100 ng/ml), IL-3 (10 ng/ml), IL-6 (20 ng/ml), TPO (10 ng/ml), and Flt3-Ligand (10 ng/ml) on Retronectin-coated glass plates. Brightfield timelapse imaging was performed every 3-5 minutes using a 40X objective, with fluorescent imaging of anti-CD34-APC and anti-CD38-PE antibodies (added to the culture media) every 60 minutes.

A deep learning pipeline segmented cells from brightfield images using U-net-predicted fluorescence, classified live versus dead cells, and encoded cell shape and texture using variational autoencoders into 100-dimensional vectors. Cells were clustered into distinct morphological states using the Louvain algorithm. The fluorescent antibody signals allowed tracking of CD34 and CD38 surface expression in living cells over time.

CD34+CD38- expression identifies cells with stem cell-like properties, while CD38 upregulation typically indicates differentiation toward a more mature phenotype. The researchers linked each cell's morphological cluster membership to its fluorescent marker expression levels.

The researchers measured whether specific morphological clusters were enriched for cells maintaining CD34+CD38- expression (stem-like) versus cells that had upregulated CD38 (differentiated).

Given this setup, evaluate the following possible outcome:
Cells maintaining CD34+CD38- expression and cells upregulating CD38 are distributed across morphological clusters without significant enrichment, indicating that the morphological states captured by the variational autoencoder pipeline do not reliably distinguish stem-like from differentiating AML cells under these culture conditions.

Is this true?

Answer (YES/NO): NO